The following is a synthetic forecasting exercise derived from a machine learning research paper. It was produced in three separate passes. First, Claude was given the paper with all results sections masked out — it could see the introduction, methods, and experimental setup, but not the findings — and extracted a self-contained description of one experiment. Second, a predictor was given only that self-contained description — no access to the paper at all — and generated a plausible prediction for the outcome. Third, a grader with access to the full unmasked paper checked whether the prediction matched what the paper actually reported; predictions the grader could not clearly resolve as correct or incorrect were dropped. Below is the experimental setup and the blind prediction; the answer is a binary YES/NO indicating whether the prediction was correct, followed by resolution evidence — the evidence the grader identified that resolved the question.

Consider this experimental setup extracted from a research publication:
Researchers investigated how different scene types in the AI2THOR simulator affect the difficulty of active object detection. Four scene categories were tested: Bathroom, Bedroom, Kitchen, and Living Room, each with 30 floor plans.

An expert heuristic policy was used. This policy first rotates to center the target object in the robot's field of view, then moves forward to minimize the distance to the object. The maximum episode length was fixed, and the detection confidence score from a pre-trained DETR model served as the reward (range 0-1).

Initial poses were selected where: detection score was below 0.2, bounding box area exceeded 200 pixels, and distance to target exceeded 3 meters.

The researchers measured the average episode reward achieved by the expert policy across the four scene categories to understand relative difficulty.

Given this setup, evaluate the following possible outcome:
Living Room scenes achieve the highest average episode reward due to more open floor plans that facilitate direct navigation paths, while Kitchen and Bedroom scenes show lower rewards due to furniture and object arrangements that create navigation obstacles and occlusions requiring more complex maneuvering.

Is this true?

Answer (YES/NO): NO